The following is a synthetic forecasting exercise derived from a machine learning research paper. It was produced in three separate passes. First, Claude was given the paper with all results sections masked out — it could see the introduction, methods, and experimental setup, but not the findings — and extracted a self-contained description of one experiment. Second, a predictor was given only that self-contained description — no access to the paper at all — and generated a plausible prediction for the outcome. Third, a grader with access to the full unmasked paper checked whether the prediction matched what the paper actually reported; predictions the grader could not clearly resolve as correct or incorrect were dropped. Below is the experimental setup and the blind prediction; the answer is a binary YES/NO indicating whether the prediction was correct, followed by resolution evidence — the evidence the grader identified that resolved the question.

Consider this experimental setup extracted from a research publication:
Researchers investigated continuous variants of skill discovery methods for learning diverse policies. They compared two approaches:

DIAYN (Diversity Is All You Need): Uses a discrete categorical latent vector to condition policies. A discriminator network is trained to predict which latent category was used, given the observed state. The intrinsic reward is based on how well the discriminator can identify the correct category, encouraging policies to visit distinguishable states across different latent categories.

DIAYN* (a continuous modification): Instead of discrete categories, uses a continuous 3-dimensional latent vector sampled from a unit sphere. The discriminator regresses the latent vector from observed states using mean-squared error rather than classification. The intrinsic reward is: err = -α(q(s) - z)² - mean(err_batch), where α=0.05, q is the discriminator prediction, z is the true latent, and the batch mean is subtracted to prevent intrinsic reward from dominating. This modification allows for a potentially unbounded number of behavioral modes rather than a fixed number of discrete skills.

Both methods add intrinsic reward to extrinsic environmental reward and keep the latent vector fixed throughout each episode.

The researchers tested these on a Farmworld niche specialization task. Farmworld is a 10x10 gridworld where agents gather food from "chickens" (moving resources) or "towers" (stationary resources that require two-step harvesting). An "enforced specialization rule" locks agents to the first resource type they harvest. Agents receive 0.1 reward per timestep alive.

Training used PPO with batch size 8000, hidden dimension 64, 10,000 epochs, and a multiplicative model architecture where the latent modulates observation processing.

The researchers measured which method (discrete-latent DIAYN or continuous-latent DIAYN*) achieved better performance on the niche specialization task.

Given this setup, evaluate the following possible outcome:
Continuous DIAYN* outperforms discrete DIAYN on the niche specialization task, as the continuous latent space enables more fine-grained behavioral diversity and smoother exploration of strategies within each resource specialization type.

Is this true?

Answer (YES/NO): YES